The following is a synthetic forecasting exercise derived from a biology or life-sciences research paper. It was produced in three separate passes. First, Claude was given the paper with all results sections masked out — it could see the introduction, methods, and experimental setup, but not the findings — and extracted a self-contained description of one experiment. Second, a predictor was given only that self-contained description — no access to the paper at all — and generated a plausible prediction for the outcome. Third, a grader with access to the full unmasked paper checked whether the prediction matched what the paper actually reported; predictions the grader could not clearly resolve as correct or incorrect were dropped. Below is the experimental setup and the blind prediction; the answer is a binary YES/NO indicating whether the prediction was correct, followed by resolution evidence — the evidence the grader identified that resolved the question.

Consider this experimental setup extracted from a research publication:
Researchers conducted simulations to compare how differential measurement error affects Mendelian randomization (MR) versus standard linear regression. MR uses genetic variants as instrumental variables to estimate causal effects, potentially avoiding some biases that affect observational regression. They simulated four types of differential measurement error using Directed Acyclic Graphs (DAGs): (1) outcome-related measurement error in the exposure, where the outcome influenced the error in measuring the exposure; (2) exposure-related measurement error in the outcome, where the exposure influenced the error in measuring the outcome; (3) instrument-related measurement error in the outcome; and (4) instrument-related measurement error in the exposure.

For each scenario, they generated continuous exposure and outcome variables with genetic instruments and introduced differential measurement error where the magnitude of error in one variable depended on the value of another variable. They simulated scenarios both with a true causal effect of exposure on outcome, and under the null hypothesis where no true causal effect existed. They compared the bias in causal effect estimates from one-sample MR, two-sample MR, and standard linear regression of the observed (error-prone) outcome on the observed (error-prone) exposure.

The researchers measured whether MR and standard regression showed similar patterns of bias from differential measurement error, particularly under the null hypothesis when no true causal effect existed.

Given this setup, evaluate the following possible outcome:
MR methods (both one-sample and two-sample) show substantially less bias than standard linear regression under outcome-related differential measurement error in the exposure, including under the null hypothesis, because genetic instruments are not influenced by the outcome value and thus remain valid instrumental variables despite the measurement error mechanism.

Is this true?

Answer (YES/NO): NO